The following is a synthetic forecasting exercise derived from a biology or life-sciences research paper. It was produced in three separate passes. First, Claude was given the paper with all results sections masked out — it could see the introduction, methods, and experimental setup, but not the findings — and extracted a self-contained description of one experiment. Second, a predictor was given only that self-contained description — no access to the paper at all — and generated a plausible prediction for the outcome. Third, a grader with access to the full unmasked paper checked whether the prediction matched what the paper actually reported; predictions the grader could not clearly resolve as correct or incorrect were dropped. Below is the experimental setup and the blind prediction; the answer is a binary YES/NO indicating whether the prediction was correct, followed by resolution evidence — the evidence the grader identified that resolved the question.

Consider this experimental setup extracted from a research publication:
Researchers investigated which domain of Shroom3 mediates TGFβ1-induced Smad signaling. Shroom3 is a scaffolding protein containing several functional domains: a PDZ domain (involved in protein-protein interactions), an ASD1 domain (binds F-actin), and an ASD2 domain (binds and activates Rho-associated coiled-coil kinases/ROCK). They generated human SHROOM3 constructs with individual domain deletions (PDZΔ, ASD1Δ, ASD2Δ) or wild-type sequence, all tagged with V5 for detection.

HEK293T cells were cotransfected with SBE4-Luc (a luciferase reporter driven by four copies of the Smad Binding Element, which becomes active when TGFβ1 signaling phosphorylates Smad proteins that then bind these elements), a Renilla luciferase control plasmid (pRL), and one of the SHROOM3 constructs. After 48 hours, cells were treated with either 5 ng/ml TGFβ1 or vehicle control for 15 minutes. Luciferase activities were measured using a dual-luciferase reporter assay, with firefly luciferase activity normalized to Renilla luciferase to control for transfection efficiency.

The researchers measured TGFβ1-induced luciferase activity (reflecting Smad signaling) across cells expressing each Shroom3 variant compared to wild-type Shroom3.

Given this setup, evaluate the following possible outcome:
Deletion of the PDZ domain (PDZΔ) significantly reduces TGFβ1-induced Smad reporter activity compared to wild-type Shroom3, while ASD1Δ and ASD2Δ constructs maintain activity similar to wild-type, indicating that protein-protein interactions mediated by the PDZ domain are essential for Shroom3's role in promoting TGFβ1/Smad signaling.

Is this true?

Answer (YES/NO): NO